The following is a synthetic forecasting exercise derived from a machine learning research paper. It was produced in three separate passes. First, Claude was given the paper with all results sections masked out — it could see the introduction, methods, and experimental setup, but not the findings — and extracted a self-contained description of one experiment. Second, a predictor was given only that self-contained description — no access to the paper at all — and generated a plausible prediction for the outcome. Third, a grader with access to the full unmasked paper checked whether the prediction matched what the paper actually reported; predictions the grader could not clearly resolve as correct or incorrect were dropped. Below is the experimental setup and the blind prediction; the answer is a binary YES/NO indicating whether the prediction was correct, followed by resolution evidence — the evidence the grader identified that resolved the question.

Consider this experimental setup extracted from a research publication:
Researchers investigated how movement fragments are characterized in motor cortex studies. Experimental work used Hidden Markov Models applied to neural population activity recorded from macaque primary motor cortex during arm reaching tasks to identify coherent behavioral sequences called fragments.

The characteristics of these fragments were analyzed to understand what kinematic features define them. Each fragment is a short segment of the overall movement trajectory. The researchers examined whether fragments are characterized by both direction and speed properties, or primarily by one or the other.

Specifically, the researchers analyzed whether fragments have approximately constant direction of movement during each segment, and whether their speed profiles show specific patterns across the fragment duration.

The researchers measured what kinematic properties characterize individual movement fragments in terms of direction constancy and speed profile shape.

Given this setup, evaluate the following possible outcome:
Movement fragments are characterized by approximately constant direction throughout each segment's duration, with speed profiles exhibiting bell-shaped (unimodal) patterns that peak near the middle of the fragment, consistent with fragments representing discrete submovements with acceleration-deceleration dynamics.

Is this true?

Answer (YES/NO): NO